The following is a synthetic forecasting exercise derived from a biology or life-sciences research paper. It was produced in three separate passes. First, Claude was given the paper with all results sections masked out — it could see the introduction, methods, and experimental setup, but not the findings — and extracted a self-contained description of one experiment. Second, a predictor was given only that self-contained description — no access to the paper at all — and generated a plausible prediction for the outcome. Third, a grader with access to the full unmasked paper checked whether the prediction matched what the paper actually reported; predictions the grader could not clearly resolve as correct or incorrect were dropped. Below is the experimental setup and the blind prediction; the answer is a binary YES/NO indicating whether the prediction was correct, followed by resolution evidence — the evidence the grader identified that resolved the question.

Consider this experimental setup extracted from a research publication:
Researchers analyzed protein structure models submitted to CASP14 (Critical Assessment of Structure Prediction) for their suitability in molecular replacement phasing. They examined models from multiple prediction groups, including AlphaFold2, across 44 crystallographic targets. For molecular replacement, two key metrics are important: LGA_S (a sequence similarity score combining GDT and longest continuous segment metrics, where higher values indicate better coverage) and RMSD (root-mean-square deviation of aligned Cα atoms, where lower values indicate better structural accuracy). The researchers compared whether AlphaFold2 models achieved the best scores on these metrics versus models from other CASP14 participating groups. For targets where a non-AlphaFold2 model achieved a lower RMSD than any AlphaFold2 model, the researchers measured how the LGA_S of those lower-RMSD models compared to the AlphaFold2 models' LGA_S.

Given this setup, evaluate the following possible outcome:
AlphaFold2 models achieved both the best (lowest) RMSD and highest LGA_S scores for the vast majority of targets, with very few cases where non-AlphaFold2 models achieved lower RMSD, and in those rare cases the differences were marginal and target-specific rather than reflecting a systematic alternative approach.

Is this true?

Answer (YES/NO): NO